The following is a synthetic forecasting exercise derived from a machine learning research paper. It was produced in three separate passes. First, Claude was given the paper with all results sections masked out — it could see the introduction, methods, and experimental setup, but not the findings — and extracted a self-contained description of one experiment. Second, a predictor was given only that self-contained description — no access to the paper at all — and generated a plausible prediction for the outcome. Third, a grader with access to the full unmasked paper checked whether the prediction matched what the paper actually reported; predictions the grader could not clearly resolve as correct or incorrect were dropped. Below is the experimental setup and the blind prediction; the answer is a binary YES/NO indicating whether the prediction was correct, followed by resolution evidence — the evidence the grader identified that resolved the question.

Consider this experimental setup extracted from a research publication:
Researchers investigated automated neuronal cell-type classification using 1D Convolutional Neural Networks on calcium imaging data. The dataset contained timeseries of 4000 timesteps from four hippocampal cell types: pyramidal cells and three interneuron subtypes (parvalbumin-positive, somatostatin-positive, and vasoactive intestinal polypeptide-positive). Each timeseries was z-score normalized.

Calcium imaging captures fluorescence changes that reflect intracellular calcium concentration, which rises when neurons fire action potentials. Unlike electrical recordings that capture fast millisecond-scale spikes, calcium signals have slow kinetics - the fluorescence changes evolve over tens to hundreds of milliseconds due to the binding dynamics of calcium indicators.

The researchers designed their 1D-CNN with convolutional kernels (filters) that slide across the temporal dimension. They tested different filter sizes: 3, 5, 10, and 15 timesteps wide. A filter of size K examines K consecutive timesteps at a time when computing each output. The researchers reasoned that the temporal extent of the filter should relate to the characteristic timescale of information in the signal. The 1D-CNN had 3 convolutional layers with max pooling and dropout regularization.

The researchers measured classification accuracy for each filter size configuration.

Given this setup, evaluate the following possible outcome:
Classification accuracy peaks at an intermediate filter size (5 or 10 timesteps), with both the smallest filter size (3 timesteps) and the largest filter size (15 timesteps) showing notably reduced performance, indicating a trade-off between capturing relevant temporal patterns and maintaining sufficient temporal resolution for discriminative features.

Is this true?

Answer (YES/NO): NO